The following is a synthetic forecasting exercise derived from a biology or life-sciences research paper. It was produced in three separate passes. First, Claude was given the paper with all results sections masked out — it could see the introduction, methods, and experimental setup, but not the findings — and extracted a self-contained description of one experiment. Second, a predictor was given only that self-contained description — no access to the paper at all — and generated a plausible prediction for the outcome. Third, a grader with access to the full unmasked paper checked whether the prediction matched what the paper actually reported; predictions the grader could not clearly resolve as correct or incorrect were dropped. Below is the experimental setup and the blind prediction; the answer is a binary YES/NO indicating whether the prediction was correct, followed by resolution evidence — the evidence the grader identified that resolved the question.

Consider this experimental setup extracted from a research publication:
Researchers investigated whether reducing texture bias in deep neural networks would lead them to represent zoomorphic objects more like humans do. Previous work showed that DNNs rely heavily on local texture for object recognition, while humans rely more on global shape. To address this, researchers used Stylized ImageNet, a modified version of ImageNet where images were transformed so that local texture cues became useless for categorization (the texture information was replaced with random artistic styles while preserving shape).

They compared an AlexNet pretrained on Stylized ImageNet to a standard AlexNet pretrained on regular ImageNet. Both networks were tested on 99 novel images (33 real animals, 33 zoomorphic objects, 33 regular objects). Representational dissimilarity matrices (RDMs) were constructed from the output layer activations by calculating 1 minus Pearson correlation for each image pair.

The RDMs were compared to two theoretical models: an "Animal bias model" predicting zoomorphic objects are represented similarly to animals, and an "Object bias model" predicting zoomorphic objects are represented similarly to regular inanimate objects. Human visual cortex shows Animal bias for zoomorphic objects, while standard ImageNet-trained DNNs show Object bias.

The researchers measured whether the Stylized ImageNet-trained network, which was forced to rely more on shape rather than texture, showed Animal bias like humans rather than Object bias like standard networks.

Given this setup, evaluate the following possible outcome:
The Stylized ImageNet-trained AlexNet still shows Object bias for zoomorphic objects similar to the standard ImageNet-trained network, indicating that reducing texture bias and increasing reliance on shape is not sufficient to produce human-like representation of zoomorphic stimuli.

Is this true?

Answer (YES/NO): YES